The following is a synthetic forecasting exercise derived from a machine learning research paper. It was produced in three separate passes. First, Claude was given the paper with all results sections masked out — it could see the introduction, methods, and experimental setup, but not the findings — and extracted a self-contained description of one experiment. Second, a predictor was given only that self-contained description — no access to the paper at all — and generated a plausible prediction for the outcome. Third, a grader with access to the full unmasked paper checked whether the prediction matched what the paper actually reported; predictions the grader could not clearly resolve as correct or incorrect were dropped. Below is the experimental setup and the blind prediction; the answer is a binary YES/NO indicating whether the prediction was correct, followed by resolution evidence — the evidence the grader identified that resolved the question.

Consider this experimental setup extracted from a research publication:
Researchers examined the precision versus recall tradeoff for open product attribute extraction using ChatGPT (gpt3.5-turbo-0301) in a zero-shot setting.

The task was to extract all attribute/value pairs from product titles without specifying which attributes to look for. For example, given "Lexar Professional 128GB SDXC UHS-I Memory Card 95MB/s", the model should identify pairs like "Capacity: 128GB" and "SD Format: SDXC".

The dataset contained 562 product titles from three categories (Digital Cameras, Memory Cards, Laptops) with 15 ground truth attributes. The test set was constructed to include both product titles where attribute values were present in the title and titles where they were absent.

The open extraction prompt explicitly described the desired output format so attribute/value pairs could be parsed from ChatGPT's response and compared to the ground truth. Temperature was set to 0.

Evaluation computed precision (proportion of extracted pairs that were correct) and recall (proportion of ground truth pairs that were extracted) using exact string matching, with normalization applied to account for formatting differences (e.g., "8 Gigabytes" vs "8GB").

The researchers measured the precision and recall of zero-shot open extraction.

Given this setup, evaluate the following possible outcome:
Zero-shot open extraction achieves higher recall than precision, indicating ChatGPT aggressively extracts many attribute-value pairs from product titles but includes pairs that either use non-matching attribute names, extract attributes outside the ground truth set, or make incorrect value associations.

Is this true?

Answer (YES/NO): NO